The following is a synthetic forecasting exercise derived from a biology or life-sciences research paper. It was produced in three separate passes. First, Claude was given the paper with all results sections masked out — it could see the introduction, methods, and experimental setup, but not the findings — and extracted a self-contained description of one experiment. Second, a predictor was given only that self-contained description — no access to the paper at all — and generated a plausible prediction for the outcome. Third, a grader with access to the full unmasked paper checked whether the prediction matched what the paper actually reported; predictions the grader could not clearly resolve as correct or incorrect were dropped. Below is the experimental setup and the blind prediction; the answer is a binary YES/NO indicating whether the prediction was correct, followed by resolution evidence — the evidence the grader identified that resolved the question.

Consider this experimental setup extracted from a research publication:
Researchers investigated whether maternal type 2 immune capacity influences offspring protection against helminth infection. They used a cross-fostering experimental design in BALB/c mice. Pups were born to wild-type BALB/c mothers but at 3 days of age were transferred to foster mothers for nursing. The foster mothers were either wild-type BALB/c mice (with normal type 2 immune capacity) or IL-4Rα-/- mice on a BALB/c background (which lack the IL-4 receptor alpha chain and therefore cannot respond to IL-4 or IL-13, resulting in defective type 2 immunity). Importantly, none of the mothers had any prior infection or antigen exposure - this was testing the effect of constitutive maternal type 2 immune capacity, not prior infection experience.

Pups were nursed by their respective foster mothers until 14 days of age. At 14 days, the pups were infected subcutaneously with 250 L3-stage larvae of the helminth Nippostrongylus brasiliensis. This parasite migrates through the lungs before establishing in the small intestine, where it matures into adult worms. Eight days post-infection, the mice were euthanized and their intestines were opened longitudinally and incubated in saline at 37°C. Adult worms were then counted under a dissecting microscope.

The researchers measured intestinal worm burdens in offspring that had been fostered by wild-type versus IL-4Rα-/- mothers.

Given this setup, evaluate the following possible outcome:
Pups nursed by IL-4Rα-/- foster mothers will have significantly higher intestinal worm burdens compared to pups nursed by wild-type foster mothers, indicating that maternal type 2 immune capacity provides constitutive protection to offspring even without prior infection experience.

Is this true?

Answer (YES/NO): YES